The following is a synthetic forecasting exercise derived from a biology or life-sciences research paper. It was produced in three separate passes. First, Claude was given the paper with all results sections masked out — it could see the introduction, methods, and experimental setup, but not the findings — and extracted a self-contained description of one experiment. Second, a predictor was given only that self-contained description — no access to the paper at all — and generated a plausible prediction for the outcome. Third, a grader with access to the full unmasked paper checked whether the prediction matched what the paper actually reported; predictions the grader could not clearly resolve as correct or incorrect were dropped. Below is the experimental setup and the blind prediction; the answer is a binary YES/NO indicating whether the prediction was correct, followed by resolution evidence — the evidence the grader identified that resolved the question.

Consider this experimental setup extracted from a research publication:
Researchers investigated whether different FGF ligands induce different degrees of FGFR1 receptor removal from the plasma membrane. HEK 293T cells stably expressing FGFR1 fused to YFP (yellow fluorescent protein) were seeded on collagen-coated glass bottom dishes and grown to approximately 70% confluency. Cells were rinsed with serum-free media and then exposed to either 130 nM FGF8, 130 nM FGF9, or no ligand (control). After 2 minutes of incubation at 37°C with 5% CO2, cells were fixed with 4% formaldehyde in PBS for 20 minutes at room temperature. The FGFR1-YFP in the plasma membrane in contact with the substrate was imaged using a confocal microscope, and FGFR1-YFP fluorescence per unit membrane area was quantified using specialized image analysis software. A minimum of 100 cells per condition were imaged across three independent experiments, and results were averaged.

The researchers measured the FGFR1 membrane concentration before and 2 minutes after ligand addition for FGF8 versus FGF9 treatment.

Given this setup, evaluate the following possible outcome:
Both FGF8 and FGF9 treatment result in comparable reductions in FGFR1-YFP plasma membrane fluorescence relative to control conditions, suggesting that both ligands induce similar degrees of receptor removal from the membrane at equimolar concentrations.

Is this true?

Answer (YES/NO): NO